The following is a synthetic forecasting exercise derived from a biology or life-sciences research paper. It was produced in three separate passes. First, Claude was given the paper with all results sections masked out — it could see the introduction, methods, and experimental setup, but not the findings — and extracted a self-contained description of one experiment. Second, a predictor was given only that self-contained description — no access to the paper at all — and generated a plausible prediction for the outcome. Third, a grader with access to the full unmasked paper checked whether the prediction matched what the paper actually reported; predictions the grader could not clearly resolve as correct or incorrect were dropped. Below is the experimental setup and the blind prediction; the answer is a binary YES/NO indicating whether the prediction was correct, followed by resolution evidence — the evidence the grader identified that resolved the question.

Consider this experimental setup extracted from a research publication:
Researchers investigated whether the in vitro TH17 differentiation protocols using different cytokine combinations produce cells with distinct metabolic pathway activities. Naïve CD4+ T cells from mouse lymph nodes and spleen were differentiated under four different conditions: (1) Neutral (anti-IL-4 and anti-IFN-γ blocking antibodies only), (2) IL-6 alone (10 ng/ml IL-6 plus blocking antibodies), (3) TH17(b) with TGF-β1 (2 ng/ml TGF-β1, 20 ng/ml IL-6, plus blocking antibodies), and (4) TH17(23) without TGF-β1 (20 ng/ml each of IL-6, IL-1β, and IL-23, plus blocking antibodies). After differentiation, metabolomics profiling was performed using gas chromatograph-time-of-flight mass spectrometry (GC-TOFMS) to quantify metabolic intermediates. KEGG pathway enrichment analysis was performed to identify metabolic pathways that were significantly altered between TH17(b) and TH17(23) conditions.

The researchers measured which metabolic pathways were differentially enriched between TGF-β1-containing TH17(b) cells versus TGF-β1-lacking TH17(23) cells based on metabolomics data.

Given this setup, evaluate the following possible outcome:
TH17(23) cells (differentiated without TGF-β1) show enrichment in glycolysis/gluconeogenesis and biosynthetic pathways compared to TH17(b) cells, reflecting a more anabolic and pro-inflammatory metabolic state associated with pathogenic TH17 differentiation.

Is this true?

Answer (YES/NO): YES